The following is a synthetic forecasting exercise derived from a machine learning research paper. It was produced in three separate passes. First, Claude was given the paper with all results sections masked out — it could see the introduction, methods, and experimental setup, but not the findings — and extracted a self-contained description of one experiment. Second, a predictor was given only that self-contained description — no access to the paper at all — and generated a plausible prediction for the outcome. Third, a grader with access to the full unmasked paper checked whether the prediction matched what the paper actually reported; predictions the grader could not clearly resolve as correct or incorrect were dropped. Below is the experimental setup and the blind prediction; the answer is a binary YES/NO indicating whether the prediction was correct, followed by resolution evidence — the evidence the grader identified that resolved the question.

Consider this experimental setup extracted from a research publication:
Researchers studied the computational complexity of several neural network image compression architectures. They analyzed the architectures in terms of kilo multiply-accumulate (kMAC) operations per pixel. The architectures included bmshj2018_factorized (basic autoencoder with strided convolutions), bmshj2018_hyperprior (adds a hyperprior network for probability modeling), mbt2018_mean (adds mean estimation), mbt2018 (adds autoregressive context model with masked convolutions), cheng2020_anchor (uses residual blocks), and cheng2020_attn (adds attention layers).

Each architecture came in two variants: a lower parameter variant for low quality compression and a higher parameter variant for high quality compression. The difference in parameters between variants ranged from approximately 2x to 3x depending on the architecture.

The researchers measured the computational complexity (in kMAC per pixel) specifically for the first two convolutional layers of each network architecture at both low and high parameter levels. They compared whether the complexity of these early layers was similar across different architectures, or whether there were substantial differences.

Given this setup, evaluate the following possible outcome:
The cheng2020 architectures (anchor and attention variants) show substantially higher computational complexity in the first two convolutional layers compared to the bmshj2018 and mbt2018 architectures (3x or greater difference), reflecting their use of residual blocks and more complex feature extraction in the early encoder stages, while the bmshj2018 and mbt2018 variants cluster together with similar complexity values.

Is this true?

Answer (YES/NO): NO